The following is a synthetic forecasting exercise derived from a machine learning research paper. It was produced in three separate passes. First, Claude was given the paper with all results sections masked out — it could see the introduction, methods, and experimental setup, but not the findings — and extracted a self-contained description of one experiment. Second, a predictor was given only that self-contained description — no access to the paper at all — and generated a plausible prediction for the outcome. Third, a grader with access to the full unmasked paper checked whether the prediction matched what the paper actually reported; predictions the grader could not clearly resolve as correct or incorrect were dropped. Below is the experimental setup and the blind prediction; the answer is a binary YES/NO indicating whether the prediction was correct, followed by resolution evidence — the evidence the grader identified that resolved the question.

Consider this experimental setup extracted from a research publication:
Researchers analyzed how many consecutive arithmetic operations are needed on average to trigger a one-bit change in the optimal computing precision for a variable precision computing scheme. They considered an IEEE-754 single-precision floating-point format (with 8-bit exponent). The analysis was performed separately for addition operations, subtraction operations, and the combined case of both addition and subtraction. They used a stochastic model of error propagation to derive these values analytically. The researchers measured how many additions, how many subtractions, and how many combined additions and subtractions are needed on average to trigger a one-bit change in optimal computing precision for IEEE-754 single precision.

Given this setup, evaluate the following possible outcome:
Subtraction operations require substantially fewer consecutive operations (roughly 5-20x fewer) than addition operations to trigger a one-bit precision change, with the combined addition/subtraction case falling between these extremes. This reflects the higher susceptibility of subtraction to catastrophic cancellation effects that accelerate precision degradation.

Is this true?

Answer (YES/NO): NO